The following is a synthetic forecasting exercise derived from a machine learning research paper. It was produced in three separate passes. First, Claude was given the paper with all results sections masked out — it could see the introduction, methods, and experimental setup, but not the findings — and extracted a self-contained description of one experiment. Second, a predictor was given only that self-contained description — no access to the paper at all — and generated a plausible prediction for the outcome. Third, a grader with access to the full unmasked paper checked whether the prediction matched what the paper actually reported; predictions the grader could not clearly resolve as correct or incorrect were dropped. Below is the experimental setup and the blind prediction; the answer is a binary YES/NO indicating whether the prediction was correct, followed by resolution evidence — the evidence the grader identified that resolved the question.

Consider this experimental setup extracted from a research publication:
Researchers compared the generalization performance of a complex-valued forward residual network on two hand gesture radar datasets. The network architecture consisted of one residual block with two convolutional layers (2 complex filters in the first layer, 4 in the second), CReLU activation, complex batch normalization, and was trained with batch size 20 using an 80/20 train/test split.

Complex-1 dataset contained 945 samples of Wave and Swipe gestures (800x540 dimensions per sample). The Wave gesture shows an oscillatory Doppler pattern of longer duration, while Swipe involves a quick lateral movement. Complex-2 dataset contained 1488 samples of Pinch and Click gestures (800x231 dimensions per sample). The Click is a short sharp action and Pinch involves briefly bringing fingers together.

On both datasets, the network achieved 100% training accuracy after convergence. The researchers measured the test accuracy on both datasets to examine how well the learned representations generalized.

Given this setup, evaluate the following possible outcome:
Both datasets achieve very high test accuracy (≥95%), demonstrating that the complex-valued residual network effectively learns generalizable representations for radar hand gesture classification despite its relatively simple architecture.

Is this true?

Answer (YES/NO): NO